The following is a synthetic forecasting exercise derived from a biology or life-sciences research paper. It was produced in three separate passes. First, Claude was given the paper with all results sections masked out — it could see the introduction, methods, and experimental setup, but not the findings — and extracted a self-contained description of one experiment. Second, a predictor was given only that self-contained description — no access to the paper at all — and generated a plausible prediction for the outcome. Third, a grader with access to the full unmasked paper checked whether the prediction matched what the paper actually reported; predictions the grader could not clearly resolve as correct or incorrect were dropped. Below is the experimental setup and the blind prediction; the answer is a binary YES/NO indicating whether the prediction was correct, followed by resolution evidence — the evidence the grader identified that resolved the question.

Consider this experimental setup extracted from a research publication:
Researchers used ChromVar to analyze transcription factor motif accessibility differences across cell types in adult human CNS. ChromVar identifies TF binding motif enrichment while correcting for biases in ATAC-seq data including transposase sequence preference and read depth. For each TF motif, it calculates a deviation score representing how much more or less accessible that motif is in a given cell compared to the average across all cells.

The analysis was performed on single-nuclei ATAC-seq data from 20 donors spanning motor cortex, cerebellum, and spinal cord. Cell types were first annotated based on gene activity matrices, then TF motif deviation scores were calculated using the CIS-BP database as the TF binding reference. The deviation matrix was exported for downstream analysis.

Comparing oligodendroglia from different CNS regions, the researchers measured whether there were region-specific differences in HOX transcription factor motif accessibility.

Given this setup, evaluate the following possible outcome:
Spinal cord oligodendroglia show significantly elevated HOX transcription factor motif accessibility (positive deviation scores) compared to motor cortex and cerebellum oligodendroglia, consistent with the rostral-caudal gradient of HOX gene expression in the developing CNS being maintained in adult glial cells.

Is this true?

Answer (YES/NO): NO